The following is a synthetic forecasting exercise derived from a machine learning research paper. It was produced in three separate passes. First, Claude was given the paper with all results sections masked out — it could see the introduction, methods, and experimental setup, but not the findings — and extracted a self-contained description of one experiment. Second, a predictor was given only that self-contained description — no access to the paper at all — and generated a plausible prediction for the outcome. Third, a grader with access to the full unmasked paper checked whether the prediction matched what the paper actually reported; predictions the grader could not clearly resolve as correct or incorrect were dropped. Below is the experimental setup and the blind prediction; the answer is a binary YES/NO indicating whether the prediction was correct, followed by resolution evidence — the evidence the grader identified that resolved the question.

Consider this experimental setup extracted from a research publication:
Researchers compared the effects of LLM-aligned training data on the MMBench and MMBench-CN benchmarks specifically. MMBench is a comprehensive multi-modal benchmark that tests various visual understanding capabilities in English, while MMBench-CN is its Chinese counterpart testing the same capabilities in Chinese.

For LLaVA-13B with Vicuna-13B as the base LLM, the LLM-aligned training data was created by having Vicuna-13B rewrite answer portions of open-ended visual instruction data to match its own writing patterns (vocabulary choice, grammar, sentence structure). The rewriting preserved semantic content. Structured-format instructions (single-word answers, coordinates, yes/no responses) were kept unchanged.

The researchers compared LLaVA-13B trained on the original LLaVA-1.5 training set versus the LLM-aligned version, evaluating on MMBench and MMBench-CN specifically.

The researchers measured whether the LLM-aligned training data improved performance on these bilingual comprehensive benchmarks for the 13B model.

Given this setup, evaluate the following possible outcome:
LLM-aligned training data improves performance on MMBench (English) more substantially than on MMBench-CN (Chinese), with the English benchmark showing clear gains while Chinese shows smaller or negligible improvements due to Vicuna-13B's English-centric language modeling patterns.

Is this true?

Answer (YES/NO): NO